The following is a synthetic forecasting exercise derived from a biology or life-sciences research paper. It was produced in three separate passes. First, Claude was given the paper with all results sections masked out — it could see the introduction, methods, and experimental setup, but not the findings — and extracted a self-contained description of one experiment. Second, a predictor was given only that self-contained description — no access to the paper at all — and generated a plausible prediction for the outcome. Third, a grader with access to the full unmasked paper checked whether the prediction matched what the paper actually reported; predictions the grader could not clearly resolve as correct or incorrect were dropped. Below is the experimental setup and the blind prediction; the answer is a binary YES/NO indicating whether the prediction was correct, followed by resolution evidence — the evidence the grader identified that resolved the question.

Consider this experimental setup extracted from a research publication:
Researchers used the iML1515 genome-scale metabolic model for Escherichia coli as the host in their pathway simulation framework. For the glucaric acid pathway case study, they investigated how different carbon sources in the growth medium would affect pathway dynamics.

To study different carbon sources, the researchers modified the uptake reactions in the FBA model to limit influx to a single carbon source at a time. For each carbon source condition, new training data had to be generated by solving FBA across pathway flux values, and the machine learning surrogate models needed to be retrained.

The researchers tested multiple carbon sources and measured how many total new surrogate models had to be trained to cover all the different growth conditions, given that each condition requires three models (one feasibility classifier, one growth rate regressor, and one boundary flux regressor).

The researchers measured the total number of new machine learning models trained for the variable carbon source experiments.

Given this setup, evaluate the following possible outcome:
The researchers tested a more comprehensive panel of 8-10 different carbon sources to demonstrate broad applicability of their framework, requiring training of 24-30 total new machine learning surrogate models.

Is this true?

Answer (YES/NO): NO